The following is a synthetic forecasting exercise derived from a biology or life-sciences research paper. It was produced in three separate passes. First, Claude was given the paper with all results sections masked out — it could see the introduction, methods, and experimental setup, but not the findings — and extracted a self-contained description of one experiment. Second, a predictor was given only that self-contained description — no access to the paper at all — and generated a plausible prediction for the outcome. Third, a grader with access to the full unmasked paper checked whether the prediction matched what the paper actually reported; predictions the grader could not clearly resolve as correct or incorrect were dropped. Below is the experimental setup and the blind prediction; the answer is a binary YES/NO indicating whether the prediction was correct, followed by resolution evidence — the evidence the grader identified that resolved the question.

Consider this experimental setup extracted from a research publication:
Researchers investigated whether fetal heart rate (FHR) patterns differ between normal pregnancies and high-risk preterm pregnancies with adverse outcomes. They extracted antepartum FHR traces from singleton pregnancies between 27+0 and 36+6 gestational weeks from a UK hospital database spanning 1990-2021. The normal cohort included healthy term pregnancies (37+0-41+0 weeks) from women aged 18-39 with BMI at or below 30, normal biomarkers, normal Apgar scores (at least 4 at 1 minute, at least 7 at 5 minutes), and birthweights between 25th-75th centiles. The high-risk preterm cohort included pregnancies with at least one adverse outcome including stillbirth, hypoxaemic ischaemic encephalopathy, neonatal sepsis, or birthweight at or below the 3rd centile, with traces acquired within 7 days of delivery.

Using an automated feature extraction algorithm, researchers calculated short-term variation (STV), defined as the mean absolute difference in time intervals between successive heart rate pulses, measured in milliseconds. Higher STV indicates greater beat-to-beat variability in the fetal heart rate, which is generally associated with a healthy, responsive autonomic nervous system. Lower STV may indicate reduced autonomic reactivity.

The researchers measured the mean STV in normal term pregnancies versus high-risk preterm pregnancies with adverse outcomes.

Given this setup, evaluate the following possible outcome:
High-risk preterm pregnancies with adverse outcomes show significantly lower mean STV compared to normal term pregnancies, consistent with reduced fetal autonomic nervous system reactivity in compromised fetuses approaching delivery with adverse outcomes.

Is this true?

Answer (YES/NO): YES